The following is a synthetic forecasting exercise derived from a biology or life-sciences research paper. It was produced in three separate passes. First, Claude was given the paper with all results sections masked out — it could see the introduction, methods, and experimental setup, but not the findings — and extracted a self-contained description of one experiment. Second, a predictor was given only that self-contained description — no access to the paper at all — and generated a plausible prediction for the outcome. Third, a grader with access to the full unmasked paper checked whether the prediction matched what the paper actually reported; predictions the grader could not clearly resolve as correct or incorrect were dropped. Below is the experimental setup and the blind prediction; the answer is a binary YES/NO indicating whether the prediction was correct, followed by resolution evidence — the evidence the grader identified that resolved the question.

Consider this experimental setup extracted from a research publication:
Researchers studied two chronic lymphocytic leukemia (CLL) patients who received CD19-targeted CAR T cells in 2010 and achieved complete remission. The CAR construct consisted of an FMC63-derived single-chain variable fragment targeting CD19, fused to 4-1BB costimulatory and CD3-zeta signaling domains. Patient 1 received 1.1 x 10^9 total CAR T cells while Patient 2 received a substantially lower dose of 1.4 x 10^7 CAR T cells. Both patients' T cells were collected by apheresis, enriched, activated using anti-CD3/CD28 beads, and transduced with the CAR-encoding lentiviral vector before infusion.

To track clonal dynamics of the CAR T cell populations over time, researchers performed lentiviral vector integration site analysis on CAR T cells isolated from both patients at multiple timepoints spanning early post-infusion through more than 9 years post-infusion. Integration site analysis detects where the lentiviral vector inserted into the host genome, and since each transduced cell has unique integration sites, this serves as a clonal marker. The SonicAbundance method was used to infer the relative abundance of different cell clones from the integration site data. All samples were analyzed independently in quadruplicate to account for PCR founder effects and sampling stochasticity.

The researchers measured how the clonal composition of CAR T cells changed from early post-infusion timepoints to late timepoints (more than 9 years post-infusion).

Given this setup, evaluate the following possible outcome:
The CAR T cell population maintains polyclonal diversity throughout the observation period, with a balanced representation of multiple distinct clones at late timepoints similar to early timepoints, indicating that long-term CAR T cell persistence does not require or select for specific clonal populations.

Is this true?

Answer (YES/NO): NO